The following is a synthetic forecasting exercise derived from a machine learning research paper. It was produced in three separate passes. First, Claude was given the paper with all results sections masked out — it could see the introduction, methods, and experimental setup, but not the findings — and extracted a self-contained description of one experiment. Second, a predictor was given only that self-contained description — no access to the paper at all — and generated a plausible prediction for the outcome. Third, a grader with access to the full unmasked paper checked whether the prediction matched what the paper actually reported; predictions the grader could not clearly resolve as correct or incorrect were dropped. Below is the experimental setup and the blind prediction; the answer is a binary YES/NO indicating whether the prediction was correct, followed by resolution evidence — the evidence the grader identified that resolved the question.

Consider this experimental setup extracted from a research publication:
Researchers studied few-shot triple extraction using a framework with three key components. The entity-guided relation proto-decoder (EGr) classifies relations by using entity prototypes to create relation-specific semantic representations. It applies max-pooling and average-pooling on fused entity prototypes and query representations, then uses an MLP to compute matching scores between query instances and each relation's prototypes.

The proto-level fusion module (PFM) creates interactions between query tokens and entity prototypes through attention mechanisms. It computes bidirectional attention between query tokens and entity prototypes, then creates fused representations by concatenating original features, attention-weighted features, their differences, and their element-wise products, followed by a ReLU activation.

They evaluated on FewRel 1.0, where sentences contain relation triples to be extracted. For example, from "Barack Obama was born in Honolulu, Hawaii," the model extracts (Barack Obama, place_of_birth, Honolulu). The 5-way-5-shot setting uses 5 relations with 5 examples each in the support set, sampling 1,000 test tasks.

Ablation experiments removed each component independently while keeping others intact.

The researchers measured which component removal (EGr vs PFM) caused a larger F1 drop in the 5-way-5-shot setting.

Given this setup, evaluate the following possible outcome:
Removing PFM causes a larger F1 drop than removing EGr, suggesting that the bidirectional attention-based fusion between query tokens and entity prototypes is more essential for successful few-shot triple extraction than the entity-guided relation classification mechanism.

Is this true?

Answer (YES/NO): YES